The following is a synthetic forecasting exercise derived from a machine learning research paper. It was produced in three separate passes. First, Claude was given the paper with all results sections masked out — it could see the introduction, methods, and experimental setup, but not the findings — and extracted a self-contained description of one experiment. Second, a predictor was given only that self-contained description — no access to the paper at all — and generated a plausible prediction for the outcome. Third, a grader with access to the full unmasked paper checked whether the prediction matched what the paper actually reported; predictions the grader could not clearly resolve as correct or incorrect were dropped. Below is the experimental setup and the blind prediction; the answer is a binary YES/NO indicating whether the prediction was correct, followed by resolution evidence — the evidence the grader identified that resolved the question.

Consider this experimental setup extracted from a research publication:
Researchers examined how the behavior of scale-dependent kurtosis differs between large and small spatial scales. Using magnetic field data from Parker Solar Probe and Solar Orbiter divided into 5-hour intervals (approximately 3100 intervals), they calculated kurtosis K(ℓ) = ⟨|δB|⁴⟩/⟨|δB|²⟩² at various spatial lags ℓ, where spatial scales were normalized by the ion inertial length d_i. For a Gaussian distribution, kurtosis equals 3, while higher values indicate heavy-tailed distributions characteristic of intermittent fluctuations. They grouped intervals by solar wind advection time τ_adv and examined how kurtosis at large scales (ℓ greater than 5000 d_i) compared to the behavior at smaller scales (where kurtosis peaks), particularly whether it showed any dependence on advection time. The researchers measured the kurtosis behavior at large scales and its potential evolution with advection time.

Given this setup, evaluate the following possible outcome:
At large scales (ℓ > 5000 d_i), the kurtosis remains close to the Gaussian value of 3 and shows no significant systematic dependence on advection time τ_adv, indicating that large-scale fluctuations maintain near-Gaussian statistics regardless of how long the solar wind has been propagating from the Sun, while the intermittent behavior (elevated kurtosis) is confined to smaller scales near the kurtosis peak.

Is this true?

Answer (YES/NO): YES